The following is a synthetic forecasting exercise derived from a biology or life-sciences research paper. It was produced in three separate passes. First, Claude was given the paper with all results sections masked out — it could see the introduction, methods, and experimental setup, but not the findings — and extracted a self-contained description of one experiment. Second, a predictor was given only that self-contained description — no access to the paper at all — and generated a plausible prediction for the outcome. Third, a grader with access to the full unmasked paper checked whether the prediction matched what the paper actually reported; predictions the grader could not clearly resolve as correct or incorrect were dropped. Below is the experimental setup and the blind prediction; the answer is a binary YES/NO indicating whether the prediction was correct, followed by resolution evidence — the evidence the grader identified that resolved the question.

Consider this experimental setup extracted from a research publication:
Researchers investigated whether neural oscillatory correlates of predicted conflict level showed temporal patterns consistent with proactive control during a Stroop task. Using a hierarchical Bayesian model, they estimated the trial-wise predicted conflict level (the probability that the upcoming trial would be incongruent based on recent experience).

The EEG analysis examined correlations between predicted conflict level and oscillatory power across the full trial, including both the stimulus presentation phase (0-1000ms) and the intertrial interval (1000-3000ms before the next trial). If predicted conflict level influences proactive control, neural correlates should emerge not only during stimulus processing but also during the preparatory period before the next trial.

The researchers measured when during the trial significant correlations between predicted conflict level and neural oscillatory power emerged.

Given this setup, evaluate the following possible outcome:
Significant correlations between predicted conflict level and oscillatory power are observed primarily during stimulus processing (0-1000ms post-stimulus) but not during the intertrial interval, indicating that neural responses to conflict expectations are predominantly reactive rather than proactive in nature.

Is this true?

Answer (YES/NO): NO